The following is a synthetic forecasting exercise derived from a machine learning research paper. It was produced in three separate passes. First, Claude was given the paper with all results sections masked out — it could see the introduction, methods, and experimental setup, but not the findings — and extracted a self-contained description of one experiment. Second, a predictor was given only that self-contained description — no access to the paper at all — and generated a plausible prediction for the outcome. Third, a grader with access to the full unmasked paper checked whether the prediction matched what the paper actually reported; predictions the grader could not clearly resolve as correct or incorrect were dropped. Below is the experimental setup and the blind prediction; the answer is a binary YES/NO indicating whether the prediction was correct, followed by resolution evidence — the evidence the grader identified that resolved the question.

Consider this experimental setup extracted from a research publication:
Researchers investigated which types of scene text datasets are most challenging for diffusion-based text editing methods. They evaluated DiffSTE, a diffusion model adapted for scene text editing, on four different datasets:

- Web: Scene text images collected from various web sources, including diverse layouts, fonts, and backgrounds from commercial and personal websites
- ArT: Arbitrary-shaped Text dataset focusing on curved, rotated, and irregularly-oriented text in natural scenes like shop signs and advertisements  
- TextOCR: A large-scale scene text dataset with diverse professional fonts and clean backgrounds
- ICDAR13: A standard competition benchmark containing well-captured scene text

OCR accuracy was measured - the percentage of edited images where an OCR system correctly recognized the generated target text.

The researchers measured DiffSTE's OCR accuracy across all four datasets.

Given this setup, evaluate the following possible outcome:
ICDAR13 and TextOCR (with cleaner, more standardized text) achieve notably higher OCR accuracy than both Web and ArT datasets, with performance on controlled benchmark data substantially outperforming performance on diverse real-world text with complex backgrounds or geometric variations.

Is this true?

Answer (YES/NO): NO